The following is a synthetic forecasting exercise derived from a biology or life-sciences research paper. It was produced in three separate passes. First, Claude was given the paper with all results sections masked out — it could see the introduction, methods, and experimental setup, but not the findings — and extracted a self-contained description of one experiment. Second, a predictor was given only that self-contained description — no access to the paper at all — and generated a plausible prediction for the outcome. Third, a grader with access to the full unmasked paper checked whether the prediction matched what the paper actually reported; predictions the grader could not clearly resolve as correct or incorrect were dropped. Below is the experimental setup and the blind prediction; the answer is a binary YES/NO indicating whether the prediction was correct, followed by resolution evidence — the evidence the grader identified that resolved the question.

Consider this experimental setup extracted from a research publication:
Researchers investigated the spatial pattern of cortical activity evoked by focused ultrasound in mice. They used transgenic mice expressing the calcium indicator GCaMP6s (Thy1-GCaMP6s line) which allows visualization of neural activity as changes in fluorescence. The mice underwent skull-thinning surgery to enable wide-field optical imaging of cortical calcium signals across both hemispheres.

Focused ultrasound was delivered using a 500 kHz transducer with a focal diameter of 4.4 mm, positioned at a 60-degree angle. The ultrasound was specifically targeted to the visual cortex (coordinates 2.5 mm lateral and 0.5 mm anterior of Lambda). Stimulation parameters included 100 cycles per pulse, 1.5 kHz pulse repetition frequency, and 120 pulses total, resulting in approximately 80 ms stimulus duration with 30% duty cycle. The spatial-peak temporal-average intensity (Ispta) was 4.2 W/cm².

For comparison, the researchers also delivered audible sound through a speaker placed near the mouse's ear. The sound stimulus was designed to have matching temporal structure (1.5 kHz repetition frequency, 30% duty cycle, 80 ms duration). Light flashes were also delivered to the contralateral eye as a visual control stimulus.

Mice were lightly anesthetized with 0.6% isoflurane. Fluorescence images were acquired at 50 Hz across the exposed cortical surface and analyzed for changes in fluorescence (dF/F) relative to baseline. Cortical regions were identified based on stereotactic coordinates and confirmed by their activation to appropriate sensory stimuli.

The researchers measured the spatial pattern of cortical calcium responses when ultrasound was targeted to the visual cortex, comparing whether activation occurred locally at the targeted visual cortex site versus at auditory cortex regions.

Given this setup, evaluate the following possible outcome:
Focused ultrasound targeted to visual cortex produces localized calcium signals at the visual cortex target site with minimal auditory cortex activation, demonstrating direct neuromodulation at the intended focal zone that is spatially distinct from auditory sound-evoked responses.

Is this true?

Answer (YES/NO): NO